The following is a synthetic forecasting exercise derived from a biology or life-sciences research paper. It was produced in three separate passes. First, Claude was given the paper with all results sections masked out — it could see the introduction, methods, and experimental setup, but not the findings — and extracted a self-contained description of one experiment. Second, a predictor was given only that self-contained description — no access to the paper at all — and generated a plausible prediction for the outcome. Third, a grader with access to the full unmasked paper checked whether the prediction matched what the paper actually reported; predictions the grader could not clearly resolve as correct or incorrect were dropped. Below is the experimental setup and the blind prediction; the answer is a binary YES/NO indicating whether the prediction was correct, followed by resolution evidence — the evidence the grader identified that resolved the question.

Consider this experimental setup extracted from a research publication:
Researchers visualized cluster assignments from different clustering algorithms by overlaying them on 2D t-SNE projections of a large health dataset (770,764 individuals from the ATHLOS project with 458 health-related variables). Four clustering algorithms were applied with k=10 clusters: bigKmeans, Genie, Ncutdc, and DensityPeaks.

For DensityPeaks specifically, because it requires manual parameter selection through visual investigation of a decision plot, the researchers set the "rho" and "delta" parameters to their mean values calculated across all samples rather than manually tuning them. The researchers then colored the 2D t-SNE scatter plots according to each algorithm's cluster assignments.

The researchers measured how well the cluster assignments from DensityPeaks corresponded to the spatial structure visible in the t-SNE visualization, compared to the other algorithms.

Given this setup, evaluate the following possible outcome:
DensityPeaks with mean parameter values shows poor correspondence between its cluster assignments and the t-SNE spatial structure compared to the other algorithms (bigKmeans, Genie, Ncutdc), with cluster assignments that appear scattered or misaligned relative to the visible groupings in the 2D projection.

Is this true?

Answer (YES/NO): YES